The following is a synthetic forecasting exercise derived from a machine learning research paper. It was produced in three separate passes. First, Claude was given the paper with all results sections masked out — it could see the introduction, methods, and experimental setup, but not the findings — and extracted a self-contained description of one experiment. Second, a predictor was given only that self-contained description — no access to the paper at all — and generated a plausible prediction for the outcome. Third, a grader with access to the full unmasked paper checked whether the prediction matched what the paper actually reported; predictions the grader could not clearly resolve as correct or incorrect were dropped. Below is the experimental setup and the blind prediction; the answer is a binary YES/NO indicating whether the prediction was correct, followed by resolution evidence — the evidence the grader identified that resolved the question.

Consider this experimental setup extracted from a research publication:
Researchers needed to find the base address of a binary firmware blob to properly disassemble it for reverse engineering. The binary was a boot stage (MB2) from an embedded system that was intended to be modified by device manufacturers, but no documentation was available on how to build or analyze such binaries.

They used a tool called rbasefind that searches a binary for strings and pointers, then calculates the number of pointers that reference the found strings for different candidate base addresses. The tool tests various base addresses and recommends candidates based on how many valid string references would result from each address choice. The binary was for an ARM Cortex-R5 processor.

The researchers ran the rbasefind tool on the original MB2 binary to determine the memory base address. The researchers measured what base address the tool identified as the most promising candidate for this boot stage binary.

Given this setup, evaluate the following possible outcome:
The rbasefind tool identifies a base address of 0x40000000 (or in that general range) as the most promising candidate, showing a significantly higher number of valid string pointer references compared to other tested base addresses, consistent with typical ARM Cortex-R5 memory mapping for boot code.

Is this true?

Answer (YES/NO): NO